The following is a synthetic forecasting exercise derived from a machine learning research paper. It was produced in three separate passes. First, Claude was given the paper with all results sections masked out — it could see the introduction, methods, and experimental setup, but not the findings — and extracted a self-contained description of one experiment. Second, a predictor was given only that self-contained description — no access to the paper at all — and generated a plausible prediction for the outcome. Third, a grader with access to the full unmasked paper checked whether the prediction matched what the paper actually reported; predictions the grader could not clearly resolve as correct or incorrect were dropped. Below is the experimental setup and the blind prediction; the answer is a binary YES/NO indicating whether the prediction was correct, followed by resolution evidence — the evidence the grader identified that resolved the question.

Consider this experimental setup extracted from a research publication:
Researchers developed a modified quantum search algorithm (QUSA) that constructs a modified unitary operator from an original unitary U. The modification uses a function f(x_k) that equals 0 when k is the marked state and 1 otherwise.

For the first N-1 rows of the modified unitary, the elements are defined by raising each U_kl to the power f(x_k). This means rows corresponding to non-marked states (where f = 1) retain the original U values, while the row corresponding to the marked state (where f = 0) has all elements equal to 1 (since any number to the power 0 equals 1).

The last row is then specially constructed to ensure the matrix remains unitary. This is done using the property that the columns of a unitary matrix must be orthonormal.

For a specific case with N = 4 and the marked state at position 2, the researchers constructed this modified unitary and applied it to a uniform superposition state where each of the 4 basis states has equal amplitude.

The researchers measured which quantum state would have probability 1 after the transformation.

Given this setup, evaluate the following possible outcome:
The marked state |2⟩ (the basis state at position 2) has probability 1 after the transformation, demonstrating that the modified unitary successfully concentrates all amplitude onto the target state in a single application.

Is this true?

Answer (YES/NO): YES